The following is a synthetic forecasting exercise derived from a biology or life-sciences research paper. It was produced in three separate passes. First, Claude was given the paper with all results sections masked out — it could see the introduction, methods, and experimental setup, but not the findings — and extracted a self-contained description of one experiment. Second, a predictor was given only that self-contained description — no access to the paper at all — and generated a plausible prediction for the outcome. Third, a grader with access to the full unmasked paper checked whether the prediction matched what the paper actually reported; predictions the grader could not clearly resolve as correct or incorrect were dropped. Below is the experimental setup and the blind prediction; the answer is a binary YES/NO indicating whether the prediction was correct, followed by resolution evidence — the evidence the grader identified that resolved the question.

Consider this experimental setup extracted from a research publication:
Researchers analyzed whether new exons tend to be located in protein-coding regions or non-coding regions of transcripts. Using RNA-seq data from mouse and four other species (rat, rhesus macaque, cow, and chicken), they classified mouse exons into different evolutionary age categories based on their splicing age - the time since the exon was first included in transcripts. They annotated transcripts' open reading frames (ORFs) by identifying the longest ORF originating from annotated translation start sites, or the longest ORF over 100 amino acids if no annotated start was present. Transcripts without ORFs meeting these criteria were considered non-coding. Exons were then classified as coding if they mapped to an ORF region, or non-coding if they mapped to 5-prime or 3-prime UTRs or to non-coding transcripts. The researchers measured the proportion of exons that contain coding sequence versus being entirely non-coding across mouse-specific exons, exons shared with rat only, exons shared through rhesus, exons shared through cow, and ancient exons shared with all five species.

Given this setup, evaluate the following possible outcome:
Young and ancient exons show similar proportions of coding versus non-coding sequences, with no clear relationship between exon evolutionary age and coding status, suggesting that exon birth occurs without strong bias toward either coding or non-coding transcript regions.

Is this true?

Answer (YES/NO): NO